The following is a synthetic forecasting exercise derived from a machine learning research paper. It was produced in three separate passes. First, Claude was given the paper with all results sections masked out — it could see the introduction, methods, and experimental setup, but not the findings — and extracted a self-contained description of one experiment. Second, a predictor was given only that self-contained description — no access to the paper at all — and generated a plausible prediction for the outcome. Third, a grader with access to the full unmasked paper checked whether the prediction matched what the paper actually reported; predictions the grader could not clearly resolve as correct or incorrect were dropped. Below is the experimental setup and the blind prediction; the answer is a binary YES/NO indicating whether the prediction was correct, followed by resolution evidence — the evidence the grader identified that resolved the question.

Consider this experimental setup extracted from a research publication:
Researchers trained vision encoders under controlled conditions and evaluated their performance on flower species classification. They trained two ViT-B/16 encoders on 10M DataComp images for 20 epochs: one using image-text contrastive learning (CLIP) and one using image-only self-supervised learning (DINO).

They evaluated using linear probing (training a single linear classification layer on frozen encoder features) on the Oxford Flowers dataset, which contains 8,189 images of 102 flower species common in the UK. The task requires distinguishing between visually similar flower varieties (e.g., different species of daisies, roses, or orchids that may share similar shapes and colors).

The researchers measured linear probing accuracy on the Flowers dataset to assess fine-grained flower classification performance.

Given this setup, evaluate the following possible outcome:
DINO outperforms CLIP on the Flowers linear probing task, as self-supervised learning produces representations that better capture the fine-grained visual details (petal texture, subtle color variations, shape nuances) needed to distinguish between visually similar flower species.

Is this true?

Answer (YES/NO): YES